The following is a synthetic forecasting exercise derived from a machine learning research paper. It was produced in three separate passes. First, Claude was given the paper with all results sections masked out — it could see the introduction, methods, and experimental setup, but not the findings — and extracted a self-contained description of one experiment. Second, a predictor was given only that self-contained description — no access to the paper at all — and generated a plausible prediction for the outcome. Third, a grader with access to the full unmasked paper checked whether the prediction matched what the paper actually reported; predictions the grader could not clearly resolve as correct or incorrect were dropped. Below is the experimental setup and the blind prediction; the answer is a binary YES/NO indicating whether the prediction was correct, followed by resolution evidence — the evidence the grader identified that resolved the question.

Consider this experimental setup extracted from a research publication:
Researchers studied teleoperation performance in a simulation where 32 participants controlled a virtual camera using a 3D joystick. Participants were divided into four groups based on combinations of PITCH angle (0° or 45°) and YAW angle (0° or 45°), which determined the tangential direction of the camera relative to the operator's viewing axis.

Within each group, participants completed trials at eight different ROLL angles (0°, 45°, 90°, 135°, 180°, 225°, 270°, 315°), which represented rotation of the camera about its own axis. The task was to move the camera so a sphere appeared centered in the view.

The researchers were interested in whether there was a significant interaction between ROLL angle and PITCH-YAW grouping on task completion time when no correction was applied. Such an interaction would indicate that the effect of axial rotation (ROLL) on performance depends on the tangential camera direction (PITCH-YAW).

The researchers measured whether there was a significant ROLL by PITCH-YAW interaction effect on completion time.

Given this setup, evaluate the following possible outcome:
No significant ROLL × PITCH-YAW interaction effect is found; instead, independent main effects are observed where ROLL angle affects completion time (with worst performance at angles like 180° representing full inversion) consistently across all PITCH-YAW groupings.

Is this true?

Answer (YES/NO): NO